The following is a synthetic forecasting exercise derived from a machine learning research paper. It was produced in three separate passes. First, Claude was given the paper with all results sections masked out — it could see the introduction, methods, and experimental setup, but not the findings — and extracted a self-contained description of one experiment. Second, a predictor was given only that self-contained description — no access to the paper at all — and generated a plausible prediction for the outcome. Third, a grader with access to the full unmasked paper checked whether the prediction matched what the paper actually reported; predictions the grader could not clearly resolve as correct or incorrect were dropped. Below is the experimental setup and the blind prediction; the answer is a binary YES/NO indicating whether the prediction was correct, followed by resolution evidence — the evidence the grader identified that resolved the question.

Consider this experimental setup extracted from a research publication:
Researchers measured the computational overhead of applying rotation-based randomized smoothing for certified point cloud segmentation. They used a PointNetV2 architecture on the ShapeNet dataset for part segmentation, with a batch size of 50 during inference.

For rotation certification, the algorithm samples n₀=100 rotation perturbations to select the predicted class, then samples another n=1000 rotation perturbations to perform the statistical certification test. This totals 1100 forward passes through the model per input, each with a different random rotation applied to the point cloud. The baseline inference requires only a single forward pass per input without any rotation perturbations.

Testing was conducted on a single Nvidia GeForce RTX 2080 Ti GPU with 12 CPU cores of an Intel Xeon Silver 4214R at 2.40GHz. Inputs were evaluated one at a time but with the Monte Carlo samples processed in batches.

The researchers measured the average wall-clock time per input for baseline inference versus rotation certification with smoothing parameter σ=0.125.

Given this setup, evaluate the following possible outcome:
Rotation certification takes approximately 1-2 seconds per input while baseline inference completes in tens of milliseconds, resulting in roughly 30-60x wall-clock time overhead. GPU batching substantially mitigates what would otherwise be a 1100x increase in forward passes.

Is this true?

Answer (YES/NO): NO